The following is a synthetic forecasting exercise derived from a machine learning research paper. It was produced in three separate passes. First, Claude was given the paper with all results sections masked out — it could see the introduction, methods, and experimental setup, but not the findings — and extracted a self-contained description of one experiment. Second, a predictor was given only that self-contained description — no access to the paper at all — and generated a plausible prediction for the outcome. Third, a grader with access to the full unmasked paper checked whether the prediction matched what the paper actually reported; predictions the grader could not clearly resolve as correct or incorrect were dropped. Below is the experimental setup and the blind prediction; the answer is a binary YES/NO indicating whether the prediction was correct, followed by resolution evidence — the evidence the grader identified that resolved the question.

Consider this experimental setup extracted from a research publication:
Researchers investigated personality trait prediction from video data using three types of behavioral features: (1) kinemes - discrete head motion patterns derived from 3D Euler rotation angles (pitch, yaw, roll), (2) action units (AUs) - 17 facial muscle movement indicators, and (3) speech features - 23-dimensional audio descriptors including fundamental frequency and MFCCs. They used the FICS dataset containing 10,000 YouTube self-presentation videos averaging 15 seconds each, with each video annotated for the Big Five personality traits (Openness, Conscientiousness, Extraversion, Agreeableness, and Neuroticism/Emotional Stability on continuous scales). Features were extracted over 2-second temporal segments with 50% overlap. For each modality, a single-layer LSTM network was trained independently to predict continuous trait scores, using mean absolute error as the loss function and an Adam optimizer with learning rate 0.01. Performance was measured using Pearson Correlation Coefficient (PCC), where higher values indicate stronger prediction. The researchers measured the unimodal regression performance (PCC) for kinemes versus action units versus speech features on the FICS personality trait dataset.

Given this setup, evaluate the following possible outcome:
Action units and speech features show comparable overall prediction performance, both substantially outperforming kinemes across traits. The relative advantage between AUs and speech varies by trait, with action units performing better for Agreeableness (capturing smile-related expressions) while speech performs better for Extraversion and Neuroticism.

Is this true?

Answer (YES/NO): NO